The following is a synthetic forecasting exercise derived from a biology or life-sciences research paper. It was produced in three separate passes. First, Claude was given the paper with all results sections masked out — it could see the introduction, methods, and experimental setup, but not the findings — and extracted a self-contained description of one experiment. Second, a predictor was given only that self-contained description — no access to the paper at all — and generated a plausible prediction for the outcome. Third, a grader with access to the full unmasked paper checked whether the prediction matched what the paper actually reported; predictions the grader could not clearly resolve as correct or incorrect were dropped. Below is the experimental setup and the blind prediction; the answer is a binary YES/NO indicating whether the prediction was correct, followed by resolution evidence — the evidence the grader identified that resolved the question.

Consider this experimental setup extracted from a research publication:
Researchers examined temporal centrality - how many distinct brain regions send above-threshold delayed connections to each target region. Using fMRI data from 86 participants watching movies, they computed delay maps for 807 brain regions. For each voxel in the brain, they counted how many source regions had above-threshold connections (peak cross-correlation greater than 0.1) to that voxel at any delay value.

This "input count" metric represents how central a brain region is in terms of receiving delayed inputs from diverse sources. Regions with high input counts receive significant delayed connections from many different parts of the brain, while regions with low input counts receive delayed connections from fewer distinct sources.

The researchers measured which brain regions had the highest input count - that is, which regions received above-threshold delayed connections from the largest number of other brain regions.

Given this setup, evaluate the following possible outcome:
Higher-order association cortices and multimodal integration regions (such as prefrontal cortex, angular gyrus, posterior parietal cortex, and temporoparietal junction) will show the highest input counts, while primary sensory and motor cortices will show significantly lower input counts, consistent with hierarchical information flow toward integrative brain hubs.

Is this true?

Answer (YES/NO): NO